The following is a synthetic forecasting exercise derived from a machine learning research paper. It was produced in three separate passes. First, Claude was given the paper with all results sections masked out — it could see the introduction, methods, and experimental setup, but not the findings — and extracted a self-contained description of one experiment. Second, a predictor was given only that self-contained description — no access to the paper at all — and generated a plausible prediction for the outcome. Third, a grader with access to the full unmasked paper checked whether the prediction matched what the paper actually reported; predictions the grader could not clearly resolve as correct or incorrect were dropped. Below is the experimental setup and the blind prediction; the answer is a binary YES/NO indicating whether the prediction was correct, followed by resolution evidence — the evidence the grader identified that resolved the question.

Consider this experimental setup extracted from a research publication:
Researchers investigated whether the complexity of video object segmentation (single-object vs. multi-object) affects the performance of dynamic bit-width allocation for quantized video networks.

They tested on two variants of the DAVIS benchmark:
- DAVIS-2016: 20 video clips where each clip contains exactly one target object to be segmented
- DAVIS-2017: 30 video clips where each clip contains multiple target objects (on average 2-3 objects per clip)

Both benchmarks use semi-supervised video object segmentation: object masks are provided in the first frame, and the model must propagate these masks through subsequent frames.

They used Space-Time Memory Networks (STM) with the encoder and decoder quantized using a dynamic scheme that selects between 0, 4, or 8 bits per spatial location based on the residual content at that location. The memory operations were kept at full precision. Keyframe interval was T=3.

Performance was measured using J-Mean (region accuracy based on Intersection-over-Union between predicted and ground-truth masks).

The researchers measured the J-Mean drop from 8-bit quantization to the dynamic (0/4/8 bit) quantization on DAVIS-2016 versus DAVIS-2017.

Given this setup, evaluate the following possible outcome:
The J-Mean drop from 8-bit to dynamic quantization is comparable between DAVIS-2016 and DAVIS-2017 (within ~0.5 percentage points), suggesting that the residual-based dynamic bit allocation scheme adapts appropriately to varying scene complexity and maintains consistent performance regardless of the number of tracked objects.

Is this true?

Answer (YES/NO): YES